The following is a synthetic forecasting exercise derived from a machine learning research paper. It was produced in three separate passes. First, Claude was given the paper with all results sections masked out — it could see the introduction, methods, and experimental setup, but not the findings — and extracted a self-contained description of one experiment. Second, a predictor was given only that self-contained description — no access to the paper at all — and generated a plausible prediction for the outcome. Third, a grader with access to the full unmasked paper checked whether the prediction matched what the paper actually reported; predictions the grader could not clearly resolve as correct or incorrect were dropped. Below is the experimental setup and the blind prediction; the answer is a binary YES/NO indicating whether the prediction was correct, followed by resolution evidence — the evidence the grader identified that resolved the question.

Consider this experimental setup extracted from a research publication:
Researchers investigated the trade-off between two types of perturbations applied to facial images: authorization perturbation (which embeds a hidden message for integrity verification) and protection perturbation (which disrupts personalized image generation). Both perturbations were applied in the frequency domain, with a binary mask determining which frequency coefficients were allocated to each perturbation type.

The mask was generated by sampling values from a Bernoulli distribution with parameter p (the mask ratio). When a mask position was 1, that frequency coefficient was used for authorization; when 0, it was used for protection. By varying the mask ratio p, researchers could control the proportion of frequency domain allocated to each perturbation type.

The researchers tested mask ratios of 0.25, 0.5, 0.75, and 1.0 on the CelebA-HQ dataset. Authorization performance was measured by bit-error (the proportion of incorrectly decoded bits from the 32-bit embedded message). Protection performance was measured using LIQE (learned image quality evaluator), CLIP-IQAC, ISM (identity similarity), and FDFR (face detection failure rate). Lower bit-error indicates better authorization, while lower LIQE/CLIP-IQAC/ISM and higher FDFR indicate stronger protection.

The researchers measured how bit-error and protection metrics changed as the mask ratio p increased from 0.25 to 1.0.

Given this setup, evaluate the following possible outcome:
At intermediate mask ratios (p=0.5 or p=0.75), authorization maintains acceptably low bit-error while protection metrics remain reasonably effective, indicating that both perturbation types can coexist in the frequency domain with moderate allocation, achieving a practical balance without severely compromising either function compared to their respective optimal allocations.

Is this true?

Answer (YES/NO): YES